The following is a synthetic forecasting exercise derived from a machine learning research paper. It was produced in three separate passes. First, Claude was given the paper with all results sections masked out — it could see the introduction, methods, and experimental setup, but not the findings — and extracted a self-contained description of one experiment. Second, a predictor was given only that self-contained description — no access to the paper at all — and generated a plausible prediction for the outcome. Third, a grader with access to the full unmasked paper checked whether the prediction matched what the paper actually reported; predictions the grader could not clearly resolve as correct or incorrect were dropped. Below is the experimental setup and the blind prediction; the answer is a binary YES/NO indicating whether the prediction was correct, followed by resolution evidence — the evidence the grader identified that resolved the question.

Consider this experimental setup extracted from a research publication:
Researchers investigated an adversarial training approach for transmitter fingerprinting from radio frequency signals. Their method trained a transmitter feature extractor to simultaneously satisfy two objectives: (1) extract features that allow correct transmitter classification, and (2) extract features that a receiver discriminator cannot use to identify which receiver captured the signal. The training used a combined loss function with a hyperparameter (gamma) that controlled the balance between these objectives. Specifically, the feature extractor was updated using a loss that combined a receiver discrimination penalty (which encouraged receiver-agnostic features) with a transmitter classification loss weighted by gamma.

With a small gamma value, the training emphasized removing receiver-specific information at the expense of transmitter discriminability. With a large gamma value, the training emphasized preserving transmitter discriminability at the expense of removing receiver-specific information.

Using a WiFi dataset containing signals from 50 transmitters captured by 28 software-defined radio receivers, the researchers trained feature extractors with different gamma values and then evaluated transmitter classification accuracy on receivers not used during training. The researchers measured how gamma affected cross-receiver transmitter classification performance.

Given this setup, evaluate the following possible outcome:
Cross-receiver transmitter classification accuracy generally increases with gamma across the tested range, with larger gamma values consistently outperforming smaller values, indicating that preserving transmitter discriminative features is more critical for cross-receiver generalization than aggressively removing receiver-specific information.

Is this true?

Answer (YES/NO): NO